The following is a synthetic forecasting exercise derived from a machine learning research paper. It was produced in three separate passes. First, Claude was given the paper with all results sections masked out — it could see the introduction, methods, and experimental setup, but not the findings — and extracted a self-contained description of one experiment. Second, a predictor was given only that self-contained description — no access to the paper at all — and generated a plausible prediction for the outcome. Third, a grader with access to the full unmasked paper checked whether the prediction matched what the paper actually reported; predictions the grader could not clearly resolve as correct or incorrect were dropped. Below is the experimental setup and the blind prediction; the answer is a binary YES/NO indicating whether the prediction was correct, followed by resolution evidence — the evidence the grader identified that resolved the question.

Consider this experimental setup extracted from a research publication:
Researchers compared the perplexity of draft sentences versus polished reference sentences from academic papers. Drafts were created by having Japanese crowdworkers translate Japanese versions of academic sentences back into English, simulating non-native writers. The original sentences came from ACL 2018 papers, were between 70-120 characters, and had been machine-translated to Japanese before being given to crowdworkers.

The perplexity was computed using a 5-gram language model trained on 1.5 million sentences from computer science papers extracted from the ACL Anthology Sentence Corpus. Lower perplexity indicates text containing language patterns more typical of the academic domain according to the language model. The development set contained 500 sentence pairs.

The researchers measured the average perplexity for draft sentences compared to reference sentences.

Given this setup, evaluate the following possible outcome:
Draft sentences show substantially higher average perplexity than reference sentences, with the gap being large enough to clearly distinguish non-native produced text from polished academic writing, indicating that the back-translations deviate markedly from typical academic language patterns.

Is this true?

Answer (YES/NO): YES